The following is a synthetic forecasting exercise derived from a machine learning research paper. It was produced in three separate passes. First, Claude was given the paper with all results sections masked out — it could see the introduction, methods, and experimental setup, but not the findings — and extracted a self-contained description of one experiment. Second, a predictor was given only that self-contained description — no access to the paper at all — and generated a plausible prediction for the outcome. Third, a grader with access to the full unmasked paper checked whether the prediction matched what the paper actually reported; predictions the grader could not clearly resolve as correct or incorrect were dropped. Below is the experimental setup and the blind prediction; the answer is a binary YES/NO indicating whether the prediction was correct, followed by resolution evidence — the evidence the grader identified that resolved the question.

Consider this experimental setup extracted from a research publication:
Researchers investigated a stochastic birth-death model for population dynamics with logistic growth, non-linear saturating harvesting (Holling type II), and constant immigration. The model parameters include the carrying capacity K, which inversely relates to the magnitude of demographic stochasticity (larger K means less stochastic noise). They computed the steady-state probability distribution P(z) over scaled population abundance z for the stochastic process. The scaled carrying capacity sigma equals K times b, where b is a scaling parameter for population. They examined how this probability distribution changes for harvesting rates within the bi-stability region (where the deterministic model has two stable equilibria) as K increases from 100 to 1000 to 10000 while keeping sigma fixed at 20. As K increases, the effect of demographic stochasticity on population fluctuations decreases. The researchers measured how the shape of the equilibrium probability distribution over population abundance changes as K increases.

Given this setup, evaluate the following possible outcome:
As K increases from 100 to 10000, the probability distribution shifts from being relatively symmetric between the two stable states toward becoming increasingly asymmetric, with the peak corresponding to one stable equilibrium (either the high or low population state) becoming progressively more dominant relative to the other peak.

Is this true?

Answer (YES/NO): NO